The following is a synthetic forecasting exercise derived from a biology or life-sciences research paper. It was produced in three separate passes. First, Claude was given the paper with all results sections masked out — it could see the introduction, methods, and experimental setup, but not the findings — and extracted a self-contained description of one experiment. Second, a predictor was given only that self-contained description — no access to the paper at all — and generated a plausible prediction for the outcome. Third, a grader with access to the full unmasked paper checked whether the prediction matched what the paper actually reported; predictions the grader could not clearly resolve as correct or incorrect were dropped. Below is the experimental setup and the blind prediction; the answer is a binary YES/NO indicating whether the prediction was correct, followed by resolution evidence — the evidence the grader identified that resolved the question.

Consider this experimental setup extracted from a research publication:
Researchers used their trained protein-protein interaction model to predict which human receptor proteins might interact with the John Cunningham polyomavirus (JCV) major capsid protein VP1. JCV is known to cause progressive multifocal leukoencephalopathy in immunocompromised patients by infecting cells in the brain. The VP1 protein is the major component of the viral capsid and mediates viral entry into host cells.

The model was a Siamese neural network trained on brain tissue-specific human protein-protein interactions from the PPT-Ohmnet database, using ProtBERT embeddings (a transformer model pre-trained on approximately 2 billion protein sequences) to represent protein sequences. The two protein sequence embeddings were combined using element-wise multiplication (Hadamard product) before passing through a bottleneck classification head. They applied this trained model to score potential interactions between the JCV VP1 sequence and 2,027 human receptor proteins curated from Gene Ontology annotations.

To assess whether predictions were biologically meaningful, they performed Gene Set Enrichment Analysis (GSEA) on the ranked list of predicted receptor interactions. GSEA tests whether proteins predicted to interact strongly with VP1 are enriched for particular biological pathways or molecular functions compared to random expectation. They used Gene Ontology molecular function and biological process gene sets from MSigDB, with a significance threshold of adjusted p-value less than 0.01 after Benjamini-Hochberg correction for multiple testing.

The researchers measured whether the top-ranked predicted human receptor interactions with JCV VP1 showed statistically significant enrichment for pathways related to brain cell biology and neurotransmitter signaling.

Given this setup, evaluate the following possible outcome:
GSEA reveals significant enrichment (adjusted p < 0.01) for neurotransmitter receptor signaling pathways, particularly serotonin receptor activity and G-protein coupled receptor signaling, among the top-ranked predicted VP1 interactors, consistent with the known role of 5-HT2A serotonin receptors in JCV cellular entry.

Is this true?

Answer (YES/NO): YES